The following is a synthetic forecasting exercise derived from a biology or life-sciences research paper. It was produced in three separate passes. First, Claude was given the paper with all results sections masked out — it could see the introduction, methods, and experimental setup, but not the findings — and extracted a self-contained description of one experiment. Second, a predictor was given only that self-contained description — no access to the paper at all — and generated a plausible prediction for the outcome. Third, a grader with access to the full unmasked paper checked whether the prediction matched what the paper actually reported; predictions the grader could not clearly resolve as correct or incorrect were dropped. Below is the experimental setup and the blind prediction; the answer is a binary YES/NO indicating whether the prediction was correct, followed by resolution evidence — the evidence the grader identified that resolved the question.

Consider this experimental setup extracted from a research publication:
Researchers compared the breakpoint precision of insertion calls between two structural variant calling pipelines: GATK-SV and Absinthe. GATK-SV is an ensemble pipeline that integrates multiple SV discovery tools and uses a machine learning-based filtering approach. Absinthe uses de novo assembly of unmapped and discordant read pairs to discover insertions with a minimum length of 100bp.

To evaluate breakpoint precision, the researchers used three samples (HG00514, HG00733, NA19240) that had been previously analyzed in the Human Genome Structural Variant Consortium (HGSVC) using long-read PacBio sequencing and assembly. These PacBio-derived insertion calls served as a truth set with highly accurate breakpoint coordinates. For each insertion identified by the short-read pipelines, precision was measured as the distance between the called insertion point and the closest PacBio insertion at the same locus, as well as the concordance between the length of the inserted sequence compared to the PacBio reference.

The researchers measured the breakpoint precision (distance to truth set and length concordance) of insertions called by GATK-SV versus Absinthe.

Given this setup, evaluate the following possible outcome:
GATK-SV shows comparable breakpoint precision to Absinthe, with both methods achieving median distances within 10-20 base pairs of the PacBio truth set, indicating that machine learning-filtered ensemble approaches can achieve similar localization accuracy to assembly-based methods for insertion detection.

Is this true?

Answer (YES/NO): NO